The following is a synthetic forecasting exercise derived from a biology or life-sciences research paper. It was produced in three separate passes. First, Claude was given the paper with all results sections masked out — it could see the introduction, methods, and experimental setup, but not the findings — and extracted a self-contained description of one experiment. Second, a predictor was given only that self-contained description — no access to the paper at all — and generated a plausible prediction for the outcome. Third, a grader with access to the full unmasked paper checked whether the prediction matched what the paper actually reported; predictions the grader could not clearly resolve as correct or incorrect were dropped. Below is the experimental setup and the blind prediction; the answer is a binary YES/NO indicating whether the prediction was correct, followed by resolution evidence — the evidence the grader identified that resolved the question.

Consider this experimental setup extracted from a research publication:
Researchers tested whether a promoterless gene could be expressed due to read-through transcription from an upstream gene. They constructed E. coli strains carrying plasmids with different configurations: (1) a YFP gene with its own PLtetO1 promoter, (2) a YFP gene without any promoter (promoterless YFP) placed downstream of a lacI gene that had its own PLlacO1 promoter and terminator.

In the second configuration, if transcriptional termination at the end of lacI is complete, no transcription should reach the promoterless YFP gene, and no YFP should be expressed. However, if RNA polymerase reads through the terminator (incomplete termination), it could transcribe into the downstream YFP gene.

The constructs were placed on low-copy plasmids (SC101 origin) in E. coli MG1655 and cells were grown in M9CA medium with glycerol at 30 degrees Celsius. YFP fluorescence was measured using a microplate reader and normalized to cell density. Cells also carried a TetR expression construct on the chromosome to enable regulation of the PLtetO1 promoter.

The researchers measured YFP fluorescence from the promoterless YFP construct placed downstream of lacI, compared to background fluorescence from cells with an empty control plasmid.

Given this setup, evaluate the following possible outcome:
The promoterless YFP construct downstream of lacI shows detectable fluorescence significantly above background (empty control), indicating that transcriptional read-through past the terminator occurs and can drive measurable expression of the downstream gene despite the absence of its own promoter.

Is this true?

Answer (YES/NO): NO